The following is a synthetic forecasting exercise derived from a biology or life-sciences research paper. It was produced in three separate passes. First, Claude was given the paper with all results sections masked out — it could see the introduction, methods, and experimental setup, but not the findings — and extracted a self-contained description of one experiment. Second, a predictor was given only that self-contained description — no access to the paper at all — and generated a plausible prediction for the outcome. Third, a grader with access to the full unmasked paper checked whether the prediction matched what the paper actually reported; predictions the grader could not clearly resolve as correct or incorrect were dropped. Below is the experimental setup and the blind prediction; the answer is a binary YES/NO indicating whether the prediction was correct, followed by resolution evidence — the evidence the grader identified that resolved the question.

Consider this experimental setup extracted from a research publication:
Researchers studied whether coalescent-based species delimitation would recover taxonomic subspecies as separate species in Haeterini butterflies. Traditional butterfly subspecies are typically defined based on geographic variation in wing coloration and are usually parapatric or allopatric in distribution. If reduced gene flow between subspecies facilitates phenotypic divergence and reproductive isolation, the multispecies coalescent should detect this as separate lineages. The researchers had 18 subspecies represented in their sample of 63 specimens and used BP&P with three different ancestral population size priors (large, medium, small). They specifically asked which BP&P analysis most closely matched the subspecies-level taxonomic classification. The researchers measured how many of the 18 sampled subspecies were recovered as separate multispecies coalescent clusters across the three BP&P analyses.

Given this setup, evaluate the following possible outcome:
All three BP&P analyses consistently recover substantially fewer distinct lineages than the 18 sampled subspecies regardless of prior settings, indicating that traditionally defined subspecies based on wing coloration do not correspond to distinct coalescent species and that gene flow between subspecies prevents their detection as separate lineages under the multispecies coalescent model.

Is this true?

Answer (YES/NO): NO